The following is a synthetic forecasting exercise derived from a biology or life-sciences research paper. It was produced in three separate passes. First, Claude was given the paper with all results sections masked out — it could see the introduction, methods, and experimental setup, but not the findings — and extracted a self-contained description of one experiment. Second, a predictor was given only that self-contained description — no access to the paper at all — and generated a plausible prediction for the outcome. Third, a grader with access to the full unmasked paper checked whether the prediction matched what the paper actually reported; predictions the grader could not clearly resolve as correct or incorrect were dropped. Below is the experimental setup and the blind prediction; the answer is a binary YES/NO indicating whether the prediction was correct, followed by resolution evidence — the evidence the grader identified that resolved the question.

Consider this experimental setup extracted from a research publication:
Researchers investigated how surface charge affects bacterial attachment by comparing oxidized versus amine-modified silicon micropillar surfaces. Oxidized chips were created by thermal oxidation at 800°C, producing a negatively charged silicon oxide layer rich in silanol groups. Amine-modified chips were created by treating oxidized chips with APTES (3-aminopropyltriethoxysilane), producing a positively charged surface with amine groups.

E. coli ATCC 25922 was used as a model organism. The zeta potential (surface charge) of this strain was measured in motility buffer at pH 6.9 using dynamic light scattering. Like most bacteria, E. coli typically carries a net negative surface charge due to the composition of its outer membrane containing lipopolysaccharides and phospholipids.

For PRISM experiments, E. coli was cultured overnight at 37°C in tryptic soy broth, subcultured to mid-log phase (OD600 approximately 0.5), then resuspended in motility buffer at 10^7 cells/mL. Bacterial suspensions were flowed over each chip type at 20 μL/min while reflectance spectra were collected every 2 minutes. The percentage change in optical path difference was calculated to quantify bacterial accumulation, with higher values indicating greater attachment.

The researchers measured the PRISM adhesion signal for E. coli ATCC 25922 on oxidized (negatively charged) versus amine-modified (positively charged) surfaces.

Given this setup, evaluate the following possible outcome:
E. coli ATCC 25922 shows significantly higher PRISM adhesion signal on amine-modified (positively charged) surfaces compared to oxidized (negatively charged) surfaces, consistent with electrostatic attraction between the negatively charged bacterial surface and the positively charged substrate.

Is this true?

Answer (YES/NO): YES